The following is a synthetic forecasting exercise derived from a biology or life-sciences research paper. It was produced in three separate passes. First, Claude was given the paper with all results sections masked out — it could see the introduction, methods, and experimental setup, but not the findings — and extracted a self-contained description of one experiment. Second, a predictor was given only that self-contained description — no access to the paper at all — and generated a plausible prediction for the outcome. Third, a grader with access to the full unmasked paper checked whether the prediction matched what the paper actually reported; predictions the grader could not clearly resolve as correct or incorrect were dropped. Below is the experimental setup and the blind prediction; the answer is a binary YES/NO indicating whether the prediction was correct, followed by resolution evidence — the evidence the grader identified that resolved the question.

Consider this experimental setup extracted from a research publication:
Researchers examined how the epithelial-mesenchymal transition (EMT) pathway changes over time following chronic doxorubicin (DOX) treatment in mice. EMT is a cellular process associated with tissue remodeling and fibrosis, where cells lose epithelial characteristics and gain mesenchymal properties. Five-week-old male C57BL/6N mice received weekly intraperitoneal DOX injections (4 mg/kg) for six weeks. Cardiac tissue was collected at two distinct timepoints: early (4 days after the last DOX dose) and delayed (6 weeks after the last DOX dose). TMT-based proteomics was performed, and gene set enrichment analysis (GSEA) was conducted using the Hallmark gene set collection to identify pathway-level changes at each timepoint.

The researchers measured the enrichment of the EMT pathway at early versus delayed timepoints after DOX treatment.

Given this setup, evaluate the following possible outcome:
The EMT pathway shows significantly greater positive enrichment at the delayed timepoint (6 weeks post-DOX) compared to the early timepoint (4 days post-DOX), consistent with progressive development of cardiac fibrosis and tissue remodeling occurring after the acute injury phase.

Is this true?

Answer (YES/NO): NO